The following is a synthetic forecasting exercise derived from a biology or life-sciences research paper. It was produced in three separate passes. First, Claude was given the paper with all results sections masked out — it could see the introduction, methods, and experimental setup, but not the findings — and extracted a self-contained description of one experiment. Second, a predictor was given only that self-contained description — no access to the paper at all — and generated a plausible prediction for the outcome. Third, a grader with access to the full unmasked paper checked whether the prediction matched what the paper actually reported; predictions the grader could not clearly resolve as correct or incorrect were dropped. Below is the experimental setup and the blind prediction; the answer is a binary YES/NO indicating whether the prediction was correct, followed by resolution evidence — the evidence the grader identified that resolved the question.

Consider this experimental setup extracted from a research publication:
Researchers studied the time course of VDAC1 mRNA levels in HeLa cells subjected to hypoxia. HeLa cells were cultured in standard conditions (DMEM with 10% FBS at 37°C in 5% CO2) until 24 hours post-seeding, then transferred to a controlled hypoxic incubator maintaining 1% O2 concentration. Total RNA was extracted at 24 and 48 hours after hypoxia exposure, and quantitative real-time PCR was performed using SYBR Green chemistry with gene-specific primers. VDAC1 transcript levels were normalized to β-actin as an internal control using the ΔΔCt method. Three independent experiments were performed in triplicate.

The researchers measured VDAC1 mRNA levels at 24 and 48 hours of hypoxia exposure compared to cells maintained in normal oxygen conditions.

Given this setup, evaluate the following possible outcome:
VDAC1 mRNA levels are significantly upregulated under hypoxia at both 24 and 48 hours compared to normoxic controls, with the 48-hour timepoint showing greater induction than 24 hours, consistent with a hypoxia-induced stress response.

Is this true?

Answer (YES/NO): NO